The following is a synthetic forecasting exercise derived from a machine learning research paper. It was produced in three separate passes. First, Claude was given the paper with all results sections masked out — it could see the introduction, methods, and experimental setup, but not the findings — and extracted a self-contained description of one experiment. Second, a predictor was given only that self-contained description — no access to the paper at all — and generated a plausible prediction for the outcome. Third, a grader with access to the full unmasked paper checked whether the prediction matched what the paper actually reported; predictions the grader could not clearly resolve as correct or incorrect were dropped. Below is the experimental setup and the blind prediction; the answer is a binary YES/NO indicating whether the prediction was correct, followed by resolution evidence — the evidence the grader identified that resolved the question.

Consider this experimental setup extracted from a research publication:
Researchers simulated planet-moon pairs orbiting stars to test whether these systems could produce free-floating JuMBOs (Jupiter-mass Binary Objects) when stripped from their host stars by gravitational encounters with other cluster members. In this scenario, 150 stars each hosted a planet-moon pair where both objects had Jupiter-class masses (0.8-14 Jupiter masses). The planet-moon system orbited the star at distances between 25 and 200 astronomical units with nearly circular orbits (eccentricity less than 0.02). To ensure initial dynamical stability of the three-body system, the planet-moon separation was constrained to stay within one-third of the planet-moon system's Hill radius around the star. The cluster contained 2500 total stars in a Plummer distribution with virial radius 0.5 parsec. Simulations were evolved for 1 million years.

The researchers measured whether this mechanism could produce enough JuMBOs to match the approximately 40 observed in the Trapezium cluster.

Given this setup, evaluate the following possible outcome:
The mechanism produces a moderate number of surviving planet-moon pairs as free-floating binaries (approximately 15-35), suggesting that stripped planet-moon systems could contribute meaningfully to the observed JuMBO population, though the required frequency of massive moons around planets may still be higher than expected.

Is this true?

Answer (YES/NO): NO